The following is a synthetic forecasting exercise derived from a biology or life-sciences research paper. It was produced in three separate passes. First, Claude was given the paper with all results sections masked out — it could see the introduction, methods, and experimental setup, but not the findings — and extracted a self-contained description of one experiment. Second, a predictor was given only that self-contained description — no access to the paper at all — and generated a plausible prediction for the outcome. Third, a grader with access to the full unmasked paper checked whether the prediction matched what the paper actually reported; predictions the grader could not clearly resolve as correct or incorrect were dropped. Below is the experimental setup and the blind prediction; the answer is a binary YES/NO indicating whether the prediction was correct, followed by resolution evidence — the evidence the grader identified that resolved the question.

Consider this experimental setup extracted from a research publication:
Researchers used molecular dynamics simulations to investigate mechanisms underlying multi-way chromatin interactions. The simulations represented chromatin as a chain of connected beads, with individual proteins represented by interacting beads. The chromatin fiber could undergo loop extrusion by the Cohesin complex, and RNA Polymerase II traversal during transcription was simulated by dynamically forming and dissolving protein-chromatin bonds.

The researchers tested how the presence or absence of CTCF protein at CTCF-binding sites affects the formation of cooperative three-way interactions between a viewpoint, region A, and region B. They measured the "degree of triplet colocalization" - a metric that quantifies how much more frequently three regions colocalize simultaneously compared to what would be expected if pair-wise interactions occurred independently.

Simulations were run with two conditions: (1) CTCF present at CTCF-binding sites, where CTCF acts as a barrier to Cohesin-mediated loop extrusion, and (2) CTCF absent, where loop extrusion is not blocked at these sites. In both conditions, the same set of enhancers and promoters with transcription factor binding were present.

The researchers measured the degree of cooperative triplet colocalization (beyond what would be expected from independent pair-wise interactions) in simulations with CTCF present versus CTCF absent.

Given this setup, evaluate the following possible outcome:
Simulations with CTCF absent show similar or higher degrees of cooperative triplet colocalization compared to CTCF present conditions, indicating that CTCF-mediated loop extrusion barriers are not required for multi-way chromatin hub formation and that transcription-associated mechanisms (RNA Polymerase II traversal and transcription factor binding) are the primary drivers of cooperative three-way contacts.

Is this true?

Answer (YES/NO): NO